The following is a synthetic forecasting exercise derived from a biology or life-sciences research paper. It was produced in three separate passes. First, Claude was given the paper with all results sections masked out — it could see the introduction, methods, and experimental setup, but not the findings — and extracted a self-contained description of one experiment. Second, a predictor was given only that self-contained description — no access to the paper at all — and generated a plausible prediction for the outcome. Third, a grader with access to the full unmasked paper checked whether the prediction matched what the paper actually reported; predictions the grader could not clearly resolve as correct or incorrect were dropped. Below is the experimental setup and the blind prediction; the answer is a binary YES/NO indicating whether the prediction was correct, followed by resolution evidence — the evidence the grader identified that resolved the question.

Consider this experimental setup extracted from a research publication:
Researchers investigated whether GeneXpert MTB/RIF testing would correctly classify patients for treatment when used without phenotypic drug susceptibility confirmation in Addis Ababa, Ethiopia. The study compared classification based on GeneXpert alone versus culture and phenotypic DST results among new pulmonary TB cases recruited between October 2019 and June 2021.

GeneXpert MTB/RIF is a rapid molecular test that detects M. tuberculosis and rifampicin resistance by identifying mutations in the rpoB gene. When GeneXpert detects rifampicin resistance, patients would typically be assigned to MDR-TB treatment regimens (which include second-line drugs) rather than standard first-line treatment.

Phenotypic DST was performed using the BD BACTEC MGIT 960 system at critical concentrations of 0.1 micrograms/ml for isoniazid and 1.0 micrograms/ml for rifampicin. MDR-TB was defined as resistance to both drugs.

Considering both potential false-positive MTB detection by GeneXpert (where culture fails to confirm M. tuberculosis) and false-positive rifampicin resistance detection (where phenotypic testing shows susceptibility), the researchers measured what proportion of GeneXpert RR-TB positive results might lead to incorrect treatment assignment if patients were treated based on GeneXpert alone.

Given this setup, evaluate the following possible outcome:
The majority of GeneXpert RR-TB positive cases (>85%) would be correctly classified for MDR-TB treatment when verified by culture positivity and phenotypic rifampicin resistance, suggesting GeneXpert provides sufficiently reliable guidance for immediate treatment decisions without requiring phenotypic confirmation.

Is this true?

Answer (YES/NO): NO